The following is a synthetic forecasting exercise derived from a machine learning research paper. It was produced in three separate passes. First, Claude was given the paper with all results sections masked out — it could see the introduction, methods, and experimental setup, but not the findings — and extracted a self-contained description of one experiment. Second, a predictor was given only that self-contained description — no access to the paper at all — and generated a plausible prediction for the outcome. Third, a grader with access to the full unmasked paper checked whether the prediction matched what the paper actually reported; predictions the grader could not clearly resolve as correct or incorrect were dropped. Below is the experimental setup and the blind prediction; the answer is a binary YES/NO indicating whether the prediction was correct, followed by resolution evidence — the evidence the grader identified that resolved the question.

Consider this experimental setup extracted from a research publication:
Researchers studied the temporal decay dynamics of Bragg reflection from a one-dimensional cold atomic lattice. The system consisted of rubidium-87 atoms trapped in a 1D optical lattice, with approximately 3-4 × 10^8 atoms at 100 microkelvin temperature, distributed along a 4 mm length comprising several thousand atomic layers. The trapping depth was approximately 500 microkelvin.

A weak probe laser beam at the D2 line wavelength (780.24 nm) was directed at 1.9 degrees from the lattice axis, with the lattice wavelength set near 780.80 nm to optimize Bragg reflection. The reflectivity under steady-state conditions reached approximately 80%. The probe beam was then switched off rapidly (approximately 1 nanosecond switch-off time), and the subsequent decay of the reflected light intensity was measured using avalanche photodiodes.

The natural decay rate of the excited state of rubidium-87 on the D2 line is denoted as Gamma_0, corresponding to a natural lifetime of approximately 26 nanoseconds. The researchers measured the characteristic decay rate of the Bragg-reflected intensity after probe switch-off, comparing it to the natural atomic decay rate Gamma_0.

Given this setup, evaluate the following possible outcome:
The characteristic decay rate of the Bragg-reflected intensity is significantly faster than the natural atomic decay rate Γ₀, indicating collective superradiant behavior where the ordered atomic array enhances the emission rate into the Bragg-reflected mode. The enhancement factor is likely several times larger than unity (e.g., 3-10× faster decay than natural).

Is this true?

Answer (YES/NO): YES